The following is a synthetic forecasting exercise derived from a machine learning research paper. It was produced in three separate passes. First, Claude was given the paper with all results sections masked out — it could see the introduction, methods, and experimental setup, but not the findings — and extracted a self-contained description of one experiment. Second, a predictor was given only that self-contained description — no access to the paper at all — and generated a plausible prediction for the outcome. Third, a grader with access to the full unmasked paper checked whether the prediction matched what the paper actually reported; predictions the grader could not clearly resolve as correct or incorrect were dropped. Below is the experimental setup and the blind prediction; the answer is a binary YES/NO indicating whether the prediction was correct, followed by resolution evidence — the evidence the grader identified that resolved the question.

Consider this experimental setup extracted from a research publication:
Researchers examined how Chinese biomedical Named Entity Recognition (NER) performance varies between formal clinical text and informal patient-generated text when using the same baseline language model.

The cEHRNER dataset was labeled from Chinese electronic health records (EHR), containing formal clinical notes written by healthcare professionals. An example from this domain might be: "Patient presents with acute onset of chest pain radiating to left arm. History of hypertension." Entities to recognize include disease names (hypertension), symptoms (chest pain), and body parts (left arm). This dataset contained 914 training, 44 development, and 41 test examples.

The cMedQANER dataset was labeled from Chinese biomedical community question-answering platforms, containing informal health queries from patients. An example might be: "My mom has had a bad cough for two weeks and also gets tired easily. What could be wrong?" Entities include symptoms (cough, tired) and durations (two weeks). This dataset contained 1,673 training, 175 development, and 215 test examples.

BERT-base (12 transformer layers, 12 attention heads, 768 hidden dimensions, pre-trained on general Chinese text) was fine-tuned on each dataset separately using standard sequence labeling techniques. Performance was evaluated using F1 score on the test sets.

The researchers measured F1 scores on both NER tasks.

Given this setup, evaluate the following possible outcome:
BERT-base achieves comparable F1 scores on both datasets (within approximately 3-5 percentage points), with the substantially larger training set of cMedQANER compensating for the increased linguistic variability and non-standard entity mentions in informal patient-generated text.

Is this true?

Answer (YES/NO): YES